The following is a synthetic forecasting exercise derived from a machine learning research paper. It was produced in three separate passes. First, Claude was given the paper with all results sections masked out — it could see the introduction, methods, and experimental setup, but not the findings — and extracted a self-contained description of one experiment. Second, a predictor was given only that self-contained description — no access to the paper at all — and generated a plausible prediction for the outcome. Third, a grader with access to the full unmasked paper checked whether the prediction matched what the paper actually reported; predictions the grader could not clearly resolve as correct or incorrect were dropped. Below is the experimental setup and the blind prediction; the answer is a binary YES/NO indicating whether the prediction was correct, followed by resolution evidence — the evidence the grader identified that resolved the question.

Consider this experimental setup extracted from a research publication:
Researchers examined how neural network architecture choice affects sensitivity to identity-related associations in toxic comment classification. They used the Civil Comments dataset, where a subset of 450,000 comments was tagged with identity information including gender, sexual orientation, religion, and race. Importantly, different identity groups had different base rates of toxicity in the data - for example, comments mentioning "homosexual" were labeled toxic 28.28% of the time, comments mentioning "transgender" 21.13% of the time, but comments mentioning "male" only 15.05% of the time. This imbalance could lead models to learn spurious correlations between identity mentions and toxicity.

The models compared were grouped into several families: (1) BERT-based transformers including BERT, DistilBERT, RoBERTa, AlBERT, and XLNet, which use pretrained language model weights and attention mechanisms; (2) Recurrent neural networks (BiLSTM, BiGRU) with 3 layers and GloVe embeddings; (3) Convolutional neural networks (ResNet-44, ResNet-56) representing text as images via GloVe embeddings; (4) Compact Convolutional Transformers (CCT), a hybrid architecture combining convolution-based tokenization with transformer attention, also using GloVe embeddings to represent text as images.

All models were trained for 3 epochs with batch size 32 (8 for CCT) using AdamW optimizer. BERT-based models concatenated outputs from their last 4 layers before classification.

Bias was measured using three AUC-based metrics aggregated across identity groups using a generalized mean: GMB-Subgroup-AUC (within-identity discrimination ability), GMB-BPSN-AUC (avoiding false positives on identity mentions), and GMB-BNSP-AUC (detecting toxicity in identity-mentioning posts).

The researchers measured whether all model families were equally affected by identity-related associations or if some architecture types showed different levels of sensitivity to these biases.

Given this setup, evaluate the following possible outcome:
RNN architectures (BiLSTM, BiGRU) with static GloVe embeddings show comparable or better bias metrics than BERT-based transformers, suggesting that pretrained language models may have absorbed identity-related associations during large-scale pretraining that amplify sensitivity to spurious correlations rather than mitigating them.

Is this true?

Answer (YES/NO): NO